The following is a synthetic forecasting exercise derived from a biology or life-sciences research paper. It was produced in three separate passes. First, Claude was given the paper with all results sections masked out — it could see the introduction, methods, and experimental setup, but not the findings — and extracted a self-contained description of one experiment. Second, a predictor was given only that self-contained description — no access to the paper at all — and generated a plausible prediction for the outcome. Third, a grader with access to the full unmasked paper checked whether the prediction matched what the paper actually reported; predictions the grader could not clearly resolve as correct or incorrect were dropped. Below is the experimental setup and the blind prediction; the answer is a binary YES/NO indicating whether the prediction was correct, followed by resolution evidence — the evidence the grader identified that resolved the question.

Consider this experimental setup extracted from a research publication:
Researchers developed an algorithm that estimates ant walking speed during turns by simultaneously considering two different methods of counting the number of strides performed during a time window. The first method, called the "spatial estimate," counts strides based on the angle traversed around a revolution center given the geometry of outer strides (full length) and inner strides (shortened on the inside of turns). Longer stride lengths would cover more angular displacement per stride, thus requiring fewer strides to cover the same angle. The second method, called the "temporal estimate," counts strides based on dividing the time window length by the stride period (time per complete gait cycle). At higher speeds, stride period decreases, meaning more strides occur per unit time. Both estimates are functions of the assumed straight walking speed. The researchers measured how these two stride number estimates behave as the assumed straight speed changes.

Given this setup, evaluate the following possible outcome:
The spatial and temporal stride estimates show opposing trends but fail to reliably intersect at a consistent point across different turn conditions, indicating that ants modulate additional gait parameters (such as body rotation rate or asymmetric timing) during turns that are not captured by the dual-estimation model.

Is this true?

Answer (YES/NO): NO